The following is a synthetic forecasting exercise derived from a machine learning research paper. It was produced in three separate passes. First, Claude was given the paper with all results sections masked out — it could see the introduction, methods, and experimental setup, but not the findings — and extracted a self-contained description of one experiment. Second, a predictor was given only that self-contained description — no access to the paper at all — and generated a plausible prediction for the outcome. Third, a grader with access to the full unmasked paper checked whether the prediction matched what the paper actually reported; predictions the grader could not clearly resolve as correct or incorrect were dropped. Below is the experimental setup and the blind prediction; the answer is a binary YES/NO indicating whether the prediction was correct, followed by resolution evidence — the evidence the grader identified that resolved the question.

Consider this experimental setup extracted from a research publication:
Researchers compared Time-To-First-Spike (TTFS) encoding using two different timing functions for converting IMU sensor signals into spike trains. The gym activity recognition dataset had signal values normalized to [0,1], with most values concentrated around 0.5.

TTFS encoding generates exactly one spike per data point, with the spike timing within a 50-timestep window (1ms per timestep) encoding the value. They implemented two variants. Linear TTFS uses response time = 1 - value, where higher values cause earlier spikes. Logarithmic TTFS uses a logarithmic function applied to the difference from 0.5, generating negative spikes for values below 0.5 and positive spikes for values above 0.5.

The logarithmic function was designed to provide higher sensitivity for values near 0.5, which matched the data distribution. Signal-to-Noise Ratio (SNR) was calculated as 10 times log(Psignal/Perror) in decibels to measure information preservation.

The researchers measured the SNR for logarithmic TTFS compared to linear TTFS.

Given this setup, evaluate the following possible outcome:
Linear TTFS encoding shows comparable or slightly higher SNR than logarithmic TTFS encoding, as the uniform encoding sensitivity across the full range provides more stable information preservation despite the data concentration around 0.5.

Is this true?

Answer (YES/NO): NO